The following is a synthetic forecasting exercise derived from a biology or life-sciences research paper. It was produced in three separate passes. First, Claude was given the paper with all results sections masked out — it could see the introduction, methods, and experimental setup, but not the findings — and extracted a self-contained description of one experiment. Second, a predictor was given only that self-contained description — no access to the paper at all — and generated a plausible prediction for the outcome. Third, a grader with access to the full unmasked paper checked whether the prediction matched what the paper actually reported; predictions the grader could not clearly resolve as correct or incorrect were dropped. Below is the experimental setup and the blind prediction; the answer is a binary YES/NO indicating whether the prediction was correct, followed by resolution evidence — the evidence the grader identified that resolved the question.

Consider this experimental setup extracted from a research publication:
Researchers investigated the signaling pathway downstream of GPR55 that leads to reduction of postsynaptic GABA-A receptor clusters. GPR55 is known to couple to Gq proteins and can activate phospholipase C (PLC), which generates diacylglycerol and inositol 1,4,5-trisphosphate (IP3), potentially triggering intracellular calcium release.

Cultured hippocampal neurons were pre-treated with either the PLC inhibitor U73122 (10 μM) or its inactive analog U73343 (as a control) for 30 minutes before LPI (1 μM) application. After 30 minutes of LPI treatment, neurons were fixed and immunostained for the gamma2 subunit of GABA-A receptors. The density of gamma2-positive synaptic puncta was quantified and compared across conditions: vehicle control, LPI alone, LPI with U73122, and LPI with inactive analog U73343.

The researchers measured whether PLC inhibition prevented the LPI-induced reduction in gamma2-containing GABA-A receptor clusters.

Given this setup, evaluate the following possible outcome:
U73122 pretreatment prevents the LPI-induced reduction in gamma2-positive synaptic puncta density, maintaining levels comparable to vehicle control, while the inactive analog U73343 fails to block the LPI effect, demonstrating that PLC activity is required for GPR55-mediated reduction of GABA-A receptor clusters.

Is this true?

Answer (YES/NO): NO